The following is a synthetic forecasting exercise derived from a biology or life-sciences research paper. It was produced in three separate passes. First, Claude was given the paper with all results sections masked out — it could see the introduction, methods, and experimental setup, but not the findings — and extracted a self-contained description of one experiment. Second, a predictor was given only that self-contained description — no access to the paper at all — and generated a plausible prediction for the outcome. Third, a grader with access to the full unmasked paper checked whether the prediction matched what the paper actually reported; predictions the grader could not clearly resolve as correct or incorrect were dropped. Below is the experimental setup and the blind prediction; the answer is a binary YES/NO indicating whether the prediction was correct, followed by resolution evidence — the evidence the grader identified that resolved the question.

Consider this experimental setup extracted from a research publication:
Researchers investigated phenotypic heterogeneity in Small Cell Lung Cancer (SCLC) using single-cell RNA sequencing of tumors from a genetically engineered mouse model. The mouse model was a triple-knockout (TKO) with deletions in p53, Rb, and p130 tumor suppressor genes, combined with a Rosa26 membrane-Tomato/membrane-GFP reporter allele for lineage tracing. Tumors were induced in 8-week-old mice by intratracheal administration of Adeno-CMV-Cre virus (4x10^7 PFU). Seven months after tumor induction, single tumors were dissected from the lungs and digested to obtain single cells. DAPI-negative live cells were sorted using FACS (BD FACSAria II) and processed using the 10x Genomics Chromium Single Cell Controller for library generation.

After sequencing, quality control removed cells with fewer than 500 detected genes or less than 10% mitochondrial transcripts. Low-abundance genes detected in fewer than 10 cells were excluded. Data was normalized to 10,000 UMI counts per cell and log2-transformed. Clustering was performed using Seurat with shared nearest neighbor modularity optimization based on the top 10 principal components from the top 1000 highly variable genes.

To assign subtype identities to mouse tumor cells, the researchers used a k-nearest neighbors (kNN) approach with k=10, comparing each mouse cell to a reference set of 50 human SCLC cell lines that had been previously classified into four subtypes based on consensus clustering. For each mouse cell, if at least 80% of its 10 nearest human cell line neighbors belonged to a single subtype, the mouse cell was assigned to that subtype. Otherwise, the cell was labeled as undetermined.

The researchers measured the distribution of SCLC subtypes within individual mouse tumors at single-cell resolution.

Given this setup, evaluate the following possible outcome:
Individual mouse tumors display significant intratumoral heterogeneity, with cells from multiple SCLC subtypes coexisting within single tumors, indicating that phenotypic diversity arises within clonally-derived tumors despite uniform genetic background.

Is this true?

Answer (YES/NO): YES